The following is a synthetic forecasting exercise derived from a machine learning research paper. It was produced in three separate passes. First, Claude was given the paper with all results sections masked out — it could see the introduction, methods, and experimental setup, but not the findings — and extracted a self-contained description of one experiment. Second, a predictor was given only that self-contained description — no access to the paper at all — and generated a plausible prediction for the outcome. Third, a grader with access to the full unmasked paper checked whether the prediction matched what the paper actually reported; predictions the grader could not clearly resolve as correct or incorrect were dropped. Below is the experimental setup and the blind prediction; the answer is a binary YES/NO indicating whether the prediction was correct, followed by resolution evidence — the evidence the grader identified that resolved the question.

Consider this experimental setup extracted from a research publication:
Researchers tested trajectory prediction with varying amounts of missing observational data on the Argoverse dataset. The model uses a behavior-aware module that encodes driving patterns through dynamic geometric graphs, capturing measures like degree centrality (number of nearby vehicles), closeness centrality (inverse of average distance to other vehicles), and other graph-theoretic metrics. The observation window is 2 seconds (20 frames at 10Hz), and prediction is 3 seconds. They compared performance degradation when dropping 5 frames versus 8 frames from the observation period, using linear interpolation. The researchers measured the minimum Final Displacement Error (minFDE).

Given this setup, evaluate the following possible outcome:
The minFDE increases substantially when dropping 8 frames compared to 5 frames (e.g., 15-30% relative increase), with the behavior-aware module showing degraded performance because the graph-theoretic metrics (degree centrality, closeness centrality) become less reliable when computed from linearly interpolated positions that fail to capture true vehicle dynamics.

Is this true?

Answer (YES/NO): NO